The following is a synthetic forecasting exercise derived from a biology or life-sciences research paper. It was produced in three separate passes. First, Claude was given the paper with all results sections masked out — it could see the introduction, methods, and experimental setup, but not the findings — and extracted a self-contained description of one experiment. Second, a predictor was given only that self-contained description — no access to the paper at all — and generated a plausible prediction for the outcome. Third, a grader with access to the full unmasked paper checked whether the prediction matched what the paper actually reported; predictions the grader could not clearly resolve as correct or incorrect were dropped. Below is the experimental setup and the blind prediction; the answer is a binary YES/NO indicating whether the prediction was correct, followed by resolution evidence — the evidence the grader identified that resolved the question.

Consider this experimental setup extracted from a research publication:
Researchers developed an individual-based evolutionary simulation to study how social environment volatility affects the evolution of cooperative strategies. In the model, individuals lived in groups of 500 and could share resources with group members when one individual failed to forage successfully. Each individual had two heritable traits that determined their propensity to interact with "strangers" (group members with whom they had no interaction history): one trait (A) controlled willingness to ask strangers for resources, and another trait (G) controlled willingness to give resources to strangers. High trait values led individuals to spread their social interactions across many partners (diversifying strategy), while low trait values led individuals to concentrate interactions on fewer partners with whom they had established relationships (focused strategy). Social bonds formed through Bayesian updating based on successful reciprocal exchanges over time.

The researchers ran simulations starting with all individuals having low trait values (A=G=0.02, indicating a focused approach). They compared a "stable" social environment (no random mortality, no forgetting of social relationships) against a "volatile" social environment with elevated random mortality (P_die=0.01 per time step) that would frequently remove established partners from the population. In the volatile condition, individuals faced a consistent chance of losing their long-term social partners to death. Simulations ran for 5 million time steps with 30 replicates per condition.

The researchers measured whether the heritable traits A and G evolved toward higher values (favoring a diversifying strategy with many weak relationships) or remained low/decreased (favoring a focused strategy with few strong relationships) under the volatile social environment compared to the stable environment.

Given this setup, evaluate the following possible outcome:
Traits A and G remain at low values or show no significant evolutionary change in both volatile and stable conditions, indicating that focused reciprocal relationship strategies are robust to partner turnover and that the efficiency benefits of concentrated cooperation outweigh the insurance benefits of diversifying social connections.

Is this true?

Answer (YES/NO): NO